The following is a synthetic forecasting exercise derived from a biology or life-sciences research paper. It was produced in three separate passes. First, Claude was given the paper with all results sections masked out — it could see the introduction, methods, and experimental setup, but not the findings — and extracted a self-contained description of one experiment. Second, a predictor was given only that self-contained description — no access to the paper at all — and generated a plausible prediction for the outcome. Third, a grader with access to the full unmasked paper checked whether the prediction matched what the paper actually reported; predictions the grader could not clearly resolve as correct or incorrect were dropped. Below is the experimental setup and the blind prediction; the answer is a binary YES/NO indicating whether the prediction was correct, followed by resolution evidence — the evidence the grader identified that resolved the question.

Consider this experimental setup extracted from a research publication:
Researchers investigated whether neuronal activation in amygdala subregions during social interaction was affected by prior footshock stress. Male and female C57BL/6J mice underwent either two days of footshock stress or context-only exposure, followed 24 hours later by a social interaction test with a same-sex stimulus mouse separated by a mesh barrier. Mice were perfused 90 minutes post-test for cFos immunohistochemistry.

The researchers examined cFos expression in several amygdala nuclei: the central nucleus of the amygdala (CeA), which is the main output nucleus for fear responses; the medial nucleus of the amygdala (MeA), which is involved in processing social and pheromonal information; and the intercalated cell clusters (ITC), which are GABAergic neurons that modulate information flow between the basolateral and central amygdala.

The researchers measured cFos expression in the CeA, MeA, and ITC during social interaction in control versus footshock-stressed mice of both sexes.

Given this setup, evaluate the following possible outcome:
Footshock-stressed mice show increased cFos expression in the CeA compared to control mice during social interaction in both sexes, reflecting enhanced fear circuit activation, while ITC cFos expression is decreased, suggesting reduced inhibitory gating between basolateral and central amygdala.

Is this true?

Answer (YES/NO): NO